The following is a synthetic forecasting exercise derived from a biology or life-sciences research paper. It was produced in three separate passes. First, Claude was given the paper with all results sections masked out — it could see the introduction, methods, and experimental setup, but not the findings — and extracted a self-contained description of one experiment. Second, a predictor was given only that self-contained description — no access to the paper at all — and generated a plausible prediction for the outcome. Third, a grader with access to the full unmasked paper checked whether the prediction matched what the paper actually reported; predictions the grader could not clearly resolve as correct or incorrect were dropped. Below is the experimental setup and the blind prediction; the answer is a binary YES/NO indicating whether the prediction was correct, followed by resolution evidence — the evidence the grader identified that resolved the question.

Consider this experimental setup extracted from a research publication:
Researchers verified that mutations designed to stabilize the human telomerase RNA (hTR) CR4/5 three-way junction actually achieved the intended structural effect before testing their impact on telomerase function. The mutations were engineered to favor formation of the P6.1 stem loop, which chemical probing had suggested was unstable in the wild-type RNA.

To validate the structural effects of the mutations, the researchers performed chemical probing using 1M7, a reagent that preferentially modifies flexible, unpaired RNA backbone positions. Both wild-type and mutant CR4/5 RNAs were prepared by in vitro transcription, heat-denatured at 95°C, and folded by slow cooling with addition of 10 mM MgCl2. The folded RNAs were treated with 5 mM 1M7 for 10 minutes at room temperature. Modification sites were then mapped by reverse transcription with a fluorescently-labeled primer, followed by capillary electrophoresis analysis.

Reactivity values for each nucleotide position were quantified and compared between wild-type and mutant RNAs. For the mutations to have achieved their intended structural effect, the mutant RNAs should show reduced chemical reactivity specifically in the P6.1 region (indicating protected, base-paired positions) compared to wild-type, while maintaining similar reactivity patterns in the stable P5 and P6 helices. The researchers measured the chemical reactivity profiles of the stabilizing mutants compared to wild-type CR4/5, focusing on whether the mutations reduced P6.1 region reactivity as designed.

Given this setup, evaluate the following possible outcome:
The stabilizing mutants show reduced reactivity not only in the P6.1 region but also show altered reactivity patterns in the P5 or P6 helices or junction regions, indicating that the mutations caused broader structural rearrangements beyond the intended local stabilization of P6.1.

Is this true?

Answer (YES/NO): NO